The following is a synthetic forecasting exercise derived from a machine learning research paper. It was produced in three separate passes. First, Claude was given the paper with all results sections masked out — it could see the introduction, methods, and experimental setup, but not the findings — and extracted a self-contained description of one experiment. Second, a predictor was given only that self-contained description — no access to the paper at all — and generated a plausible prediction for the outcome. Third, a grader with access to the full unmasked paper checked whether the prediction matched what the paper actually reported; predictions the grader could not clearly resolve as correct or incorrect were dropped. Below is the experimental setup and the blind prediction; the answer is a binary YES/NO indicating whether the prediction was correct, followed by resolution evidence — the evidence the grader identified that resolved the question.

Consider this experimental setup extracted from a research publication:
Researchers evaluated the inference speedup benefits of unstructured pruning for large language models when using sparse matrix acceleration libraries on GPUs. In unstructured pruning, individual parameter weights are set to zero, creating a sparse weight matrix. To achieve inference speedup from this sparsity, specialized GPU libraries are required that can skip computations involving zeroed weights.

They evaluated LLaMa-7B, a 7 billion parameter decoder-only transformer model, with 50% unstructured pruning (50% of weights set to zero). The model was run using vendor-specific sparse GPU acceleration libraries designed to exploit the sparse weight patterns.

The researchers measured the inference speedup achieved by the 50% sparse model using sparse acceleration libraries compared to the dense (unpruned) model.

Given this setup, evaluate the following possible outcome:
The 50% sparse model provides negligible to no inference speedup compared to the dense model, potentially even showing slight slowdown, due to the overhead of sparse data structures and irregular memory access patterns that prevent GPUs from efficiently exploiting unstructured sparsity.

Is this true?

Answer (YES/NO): NO